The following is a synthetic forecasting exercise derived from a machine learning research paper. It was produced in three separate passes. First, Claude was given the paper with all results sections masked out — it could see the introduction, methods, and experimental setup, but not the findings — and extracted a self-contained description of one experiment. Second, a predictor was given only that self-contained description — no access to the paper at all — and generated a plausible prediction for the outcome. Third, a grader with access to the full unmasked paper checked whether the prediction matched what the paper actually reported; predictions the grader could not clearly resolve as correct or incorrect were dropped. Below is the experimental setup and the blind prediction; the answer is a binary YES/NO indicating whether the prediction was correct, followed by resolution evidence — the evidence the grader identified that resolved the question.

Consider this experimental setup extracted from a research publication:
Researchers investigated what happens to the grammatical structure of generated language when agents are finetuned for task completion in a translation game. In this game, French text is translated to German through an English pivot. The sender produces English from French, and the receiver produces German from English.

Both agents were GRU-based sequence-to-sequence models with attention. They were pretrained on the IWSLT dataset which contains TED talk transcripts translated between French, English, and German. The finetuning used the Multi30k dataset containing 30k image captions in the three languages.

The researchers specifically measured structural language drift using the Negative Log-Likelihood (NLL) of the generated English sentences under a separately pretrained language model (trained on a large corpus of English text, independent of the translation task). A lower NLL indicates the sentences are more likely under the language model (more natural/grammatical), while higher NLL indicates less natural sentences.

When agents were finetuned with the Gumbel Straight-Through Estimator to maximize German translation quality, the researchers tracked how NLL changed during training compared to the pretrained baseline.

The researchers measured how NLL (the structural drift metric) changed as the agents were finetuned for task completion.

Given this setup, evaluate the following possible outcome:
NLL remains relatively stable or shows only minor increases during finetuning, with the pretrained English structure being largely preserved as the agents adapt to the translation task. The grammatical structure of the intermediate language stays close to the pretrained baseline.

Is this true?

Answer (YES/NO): NO